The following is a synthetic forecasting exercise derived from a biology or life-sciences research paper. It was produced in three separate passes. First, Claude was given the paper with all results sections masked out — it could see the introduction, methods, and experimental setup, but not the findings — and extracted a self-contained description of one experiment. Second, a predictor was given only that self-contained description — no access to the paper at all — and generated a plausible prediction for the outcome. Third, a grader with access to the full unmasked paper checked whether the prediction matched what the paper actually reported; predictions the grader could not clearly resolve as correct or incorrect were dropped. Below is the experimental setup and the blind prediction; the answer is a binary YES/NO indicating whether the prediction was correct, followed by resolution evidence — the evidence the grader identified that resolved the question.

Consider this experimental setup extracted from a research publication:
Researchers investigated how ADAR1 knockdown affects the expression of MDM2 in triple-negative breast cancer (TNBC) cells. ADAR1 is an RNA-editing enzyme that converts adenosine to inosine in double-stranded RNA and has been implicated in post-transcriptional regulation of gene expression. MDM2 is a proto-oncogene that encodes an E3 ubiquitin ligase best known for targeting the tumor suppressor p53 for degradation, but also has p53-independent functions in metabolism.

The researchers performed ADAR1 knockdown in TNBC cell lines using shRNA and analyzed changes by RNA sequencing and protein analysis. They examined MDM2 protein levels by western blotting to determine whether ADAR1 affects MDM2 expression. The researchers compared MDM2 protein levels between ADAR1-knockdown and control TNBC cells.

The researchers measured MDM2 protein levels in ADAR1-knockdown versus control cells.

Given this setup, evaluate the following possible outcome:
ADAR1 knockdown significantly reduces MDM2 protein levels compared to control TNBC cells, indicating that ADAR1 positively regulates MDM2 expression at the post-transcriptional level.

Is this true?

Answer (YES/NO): NO